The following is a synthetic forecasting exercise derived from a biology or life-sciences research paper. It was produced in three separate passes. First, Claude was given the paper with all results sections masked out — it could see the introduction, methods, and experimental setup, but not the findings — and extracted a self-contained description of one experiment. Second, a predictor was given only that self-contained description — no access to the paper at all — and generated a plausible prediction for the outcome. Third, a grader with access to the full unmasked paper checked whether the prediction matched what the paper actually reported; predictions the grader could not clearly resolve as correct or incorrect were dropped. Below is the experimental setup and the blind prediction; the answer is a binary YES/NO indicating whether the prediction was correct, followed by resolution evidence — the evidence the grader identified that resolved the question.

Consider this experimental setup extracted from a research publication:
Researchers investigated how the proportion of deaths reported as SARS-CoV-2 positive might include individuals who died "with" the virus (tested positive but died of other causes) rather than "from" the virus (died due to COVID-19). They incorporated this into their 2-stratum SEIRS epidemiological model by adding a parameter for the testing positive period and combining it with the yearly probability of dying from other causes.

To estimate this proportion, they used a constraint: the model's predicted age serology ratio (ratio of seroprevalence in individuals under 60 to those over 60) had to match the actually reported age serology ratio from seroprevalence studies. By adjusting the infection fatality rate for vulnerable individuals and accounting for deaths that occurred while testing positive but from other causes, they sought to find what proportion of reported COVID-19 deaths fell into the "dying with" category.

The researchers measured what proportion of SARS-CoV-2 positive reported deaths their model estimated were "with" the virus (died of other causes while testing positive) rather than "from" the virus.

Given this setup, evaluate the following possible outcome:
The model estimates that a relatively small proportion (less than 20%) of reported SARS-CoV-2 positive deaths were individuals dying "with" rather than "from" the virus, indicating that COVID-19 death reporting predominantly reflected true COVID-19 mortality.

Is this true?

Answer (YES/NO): YES